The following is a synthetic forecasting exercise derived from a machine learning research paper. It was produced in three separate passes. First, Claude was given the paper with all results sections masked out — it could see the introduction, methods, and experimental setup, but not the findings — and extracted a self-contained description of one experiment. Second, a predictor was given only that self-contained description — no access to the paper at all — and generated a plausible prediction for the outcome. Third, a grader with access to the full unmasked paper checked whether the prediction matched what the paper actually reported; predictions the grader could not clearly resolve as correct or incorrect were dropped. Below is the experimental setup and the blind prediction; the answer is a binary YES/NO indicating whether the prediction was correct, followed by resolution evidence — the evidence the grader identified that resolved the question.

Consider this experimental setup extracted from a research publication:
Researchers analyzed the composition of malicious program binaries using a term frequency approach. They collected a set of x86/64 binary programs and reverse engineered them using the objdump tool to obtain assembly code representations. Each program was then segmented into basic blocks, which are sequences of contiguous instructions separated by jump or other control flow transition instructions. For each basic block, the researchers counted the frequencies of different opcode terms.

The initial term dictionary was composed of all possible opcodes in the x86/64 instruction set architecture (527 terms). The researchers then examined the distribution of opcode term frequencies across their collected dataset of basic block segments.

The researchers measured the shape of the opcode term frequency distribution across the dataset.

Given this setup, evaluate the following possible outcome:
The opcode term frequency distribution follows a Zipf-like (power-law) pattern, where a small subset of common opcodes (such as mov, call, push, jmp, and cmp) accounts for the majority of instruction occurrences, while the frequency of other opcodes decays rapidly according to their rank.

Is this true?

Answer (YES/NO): YES